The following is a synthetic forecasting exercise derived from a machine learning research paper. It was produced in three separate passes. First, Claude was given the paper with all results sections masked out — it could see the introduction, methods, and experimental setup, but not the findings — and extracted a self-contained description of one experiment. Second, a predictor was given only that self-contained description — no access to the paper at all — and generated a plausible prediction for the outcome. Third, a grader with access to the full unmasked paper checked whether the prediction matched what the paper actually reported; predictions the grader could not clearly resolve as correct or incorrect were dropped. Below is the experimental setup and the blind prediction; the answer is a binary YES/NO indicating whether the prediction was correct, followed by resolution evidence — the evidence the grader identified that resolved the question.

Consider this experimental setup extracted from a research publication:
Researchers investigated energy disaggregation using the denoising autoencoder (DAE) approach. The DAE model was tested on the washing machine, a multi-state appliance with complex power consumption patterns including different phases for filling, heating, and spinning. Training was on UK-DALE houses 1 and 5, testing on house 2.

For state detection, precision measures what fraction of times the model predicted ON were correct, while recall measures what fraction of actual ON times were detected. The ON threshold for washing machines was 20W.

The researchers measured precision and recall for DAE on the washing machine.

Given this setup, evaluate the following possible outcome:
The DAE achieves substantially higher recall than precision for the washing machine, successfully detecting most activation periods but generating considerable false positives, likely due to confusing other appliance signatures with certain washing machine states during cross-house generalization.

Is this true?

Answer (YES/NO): YES